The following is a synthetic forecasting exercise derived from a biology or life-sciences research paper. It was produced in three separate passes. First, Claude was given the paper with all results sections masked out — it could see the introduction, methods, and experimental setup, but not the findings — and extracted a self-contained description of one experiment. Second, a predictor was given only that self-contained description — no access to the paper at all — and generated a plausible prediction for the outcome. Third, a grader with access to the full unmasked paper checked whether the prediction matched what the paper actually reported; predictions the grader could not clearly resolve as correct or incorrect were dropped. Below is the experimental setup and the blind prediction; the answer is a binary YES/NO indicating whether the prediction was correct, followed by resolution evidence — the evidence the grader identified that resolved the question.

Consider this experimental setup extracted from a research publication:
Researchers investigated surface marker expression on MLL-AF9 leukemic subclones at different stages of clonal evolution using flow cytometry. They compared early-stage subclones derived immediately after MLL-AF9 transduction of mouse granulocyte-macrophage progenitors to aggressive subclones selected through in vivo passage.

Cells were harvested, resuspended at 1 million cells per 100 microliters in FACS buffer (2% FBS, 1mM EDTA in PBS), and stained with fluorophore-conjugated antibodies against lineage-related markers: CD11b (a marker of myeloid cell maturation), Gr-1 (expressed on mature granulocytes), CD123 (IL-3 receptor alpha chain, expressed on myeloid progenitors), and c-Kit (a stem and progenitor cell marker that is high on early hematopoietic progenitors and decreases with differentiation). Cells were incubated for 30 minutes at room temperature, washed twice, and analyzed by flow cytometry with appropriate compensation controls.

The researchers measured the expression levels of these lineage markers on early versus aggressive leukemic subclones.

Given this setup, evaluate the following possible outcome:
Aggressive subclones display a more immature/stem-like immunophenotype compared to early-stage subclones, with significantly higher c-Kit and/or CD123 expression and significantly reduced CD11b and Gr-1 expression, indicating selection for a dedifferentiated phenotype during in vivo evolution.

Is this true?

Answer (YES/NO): NO